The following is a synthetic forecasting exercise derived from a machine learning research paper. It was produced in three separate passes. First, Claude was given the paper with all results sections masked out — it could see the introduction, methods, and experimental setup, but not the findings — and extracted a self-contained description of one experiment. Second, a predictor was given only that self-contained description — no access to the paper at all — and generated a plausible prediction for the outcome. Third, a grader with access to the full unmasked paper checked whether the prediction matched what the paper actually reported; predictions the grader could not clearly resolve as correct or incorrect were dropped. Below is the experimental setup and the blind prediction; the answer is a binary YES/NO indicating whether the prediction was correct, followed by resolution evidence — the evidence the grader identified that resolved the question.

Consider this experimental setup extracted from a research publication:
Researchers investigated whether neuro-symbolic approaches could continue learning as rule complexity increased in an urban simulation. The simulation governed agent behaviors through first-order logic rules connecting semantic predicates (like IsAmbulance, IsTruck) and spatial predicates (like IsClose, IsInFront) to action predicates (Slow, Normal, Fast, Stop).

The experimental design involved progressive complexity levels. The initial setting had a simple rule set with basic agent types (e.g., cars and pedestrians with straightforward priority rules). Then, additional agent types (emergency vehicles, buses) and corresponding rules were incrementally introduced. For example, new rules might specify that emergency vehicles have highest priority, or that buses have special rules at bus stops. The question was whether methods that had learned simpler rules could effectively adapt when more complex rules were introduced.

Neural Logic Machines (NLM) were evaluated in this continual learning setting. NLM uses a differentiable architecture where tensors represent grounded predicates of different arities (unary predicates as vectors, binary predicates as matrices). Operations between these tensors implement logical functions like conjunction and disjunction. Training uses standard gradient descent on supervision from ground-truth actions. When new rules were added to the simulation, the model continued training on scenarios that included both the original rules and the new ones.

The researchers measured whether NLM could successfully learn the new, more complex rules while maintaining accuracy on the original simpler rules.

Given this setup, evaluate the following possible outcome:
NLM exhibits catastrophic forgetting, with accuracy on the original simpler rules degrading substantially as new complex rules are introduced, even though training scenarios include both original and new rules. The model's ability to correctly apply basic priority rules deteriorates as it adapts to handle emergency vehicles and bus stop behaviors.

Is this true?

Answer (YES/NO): NO